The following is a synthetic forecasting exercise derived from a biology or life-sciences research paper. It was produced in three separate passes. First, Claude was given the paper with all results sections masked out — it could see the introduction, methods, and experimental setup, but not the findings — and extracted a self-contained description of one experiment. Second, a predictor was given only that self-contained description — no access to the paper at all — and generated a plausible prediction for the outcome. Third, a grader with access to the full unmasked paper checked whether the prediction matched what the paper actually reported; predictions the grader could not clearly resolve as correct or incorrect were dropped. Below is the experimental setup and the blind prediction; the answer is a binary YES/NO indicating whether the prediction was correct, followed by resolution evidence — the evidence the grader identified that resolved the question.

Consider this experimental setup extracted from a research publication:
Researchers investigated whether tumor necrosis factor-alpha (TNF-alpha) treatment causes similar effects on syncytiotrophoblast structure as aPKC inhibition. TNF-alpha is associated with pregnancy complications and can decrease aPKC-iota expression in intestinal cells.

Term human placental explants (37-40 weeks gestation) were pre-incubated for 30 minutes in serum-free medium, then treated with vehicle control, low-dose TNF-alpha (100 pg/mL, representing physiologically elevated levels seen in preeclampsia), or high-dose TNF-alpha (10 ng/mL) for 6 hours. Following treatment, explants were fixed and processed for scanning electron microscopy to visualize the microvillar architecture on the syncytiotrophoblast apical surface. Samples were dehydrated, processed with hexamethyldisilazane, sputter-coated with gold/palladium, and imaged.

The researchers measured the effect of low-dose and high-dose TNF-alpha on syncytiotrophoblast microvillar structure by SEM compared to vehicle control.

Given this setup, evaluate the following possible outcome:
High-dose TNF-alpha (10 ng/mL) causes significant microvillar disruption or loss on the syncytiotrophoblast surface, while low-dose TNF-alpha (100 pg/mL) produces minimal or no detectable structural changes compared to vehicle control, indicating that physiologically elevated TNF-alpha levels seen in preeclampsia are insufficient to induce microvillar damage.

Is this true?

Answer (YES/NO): NO